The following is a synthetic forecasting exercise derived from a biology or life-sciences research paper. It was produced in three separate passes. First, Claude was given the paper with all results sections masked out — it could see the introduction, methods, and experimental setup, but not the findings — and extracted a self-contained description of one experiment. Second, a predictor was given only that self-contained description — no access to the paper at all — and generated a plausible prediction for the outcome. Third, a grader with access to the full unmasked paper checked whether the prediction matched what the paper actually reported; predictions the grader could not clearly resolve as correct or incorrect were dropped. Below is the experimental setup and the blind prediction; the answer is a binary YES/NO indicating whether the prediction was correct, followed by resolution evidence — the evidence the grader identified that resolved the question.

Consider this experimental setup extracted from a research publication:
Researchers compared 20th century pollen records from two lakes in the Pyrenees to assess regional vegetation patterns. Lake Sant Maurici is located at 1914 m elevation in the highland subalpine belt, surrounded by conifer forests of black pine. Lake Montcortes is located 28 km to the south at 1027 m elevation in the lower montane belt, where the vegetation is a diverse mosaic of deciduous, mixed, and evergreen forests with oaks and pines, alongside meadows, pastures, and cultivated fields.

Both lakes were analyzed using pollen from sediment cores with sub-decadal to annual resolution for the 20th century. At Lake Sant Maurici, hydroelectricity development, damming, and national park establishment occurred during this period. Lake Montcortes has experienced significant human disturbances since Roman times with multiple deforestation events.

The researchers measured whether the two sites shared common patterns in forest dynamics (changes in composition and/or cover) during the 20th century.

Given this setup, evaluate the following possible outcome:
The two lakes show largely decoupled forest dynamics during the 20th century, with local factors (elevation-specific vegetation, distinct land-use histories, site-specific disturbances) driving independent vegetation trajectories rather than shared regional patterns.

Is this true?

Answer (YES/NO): NO